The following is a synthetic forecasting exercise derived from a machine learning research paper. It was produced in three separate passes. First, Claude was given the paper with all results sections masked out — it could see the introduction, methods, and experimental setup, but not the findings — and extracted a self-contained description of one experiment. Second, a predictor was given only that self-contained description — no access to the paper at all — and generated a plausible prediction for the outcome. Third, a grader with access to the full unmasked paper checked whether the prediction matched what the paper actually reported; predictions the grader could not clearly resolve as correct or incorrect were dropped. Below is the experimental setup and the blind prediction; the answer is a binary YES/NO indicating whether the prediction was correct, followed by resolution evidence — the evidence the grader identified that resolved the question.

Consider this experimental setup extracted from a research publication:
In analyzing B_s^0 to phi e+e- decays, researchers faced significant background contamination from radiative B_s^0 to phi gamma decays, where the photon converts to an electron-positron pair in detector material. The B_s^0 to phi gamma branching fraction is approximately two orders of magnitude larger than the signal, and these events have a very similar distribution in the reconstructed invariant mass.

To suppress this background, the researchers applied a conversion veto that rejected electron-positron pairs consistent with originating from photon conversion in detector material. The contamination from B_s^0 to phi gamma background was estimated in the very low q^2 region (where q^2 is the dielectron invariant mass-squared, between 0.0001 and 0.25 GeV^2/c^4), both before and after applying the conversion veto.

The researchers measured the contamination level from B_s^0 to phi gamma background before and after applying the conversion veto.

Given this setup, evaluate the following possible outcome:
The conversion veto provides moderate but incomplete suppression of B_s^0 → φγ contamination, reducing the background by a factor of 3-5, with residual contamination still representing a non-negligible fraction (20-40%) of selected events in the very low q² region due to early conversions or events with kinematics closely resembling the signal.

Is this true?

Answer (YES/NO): NO